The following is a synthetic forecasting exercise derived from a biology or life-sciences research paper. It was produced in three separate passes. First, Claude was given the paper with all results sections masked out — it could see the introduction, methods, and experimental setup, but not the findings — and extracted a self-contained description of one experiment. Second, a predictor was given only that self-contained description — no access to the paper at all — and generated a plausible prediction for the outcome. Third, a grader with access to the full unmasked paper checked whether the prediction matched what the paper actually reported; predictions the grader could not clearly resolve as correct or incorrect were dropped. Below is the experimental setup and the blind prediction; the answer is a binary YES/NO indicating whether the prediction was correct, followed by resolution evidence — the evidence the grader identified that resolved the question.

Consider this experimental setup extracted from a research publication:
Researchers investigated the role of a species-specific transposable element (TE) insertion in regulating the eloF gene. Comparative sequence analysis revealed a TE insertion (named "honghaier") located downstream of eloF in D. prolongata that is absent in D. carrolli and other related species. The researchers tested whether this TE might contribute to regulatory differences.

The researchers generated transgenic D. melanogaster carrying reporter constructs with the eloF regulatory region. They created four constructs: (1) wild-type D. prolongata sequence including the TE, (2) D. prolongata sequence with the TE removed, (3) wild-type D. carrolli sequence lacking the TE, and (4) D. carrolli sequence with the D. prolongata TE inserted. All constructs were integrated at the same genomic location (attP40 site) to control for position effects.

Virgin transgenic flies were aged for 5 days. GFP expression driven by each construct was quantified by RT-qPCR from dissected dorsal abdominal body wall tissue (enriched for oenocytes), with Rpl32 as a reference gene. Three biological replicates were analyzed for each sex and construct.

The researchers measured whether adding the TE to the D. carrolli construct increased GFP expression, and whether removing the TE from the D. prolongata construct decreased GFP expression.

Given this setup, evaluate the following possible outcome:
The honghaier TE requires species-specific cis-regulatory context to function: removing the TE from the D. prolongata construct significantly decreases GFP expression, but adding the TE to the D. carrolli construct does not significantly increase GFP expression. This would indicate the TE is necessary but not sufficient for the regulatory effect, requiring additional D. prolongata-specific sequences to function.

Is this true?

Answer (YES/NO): YES